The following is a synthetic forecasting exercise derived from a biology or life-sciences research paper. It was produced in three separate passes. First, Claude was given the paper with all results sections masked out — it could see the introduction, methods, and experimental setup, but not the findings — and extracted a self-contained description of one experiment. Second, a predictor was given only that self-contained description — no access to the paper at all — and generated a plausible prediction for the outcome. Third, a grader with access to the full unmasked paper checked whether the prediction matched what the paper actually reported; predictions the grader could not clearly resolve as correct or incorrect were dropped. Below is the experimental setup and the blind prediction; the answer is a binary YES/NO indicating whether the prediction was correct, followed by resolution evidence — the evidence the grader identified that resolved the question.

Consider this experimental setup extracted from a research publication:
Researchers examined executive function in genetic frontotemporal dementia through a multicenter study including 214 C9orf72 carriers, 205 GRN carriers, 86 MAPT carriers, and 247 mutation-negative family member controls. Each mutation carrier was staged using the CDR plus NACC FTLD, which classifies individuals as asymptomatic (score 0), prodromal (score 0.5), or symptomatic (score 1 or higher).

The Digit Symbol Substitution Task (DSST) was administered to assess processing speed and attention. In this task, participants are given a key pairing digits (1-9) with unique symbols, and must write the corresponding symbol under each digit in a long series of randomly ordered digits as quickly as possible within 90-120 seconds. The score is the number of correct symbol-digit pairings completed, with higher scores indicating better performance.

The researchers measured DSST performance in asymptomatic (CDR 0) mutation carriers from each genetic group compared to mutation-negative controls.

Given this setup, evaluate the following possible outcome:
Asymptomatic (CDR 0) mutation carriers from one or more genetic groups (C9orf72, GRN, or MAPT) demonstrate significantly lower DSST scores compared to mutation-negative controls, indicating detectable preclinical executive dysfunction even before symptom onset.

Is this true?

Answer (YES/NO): YES